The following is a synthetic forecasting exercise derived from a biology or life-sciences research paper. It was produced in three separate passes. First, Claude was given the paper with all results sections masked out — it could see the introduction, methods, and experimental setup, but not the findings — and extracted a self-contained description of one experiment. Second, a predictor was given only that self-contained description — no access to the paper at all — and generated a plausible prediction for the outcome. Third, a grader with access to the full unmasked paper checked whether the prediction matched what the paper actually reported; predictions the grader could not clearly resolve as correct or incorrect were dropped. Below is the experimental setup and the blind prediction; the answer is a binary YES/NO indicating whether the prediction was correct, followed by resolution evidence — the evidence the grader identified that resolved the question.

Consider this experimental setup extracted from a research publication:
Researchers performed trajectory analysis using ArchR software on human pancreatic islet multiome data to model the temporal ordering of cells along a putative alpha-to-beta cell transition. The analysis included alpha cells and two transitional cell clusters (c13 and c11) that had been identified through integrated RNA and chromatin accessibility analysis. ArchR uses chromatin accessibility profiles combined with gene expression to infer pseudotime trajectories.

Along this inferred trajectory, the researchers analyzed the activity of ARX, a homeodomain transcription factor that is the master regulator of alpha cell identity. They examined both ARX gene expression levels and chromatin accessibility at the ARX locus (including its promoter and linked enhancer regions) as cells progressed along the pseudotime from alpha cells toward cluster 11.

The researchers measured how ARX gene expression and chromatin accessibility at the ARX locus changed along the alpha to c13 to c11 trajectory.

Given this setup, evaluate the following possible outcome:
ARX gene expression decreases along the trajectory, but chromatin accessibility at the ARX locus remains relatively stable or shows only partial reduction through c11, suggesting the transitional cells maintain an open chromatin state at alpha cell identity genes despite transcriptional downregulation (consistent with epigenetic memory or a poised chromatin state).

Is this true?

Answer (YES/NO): NO